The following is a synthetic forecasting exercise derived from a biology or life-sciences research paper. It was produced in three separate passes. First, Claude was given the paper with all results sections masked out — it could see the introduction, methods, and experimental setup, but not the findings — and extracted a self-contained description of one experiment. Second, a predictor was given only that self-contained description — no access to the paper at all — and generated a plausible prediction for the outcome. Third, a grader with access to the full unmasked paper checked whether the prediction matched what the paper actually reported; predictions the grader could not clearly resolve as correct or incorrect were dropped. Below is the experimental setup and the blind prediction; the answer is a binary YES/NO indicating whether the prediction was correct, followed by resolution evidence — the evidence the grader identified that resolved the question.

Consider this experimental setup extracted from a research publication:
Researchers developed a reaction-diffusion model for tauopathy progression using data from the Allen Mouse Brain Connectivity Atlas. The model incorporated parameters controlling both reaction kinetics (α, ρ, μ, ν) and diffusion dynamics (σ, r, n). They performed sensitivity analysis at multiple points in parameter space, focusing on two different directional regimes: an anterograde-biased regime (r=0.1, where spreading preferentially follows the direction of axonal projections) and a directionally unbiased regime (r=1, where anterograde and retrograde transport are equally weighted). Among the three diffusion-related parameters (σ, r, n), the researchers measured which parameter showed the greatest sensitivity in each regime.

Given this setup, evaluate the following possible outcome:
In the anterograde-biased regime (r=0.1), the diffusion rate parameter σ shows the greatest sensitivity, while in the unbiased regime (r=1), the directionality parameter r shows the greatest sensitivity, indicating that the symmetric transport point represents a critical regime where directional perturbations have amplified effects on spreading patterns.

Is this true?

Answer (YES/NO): NO